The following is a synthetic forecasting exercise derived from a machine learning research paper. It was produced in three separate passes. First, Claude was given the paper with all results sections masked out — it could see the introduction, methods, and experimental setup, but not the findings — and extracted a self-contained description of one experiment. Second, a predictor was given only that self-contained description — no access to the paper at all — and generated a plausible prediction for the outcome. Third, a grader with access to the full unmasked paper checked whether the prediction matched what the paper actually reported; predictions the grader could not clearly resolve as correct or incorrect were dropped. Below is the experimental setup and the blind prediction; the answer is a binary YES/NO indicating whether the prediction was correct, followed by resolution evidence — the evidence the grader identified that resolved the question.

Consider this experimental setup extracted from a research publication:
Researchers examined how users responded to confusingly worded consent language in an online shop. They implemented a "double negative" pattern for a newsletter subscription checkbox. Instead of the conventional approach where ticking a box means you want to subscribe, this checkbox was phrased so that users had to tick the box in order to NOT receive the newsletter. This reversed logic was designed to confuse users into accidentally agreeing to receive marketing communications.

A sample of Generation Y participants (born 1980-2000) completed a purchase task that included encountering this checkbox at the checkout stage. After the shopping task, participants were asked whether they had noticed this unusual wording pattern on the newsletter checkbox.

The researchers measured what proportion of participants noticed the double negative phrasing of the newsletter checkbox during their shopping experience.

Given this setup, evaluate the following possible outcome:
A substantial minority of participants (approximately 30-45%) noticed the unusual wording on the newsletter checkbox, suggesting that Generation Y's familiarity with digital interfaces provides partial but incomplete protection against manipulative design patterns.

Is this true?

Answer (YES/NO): NO